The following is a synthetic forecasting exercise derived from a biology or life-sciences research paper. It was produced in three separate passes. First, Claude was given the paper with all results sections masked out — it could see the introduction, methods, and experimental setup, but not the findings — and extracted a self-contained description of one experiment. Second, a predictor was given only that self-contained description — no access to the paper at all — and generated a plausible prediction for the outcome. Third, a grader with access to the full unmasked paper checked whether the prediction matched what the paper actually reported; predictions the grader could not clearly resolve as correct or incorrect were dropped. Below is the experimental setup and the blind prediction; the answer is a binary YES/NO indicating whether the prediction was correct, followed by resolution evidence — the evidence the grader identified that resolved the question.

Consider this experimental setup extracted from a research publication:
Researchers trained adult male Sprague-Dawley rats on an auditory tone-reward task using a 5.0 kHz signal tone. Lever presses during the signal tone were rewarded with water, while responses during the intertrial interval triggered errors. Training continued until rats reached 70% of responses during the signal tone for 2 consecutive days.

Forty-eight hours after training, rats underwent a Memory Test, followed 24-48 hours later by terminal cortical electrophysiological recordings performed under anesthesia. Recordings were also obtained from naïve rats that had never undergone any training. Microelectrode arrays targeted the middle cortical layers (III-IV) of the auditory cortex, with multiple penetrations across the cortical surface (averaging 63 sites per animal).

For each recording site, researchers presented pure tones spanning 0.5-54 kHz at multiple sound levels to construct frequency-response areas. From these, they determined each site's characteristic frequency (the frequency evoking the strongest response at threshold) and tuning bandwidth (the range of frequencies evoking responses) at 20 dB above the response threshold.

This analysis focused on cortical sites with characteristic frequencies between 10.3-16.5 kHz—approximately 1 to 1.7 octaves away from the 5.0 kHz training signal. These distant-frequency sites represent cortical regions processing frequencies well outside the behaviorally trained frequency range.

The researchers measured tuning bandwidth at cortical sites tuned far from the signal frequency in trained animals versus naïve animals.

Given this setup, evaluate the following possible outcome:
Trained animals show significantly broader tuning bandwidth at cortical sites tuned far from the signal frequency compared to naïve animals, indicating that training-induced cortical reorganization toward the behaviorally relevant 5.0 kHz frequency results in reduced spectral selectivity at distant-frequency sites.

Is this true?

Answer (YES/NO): NO